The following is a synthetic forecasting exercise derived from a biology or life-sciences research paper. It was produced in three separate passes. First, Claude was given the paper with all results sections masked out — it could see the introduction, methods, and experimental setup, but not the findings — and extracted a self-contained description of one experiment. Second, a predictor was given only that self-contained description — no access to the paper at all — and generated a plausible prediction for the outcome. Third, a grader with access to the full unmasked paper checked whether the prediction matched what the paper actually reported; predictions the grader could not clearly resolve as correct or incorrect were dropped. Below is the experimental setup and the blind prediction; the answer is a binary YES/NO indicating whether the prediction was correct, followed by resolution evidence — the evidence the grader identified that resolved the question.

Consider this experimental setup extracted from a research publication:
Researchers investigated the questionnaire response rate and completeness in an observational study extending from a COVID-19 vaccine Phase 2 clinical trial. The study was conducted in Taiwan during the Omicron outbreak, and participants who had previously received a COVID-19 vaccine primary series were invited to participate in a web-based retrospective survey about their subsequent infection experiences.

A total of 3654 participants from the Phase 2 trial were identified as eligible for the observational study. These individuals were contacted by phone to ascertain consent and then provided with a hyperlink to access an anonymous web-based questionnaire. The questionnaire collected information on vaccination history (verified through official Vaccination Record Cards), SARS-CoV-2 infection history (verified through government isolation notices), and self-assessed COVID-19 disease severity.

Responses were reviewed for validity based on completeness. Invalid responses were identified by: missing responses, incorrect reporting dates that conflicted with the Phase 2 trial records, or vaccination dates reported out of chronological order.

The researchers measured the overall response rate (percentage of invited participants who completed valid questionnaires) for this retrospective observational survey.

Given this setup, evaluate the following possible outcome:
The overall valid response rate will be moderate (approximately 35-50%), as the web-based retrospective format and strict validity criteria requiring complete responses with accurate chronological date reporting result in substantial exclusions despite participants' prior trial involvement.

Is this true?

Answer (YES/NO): NO